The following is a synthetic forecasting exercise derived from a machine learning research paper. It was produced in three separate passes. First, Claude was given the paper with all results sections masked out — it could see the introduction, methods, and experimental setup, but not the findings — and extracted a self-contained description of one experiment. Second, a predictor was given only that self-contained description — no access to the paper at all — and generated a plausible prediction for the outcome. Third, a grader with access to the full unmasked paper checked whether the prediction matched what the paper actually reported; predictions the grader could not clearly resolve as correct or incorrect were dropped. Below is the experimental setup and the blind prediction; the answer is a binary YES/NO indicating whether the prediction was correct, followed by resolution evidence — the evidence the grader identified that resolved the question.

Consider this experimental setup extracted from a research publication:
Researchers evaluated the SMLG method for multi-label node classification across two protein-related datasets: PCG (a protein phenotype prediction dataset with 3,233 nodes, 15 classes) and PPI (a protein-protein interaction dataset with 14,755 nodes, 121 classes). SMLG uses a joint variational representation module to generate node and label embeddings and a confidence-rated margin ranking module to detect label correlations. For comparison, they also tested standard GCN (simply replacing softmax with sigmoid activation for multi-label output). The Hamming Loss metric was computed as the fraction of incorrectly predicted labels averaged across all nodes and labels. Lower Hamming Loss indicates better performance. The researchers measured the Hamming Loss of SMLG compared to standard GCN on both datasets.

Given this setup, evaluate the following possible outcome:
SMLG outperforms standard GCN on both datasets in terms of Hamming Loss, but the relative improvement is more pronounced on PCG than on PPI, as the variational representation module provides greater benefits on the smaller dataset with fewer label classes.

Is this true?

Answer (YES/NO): NO